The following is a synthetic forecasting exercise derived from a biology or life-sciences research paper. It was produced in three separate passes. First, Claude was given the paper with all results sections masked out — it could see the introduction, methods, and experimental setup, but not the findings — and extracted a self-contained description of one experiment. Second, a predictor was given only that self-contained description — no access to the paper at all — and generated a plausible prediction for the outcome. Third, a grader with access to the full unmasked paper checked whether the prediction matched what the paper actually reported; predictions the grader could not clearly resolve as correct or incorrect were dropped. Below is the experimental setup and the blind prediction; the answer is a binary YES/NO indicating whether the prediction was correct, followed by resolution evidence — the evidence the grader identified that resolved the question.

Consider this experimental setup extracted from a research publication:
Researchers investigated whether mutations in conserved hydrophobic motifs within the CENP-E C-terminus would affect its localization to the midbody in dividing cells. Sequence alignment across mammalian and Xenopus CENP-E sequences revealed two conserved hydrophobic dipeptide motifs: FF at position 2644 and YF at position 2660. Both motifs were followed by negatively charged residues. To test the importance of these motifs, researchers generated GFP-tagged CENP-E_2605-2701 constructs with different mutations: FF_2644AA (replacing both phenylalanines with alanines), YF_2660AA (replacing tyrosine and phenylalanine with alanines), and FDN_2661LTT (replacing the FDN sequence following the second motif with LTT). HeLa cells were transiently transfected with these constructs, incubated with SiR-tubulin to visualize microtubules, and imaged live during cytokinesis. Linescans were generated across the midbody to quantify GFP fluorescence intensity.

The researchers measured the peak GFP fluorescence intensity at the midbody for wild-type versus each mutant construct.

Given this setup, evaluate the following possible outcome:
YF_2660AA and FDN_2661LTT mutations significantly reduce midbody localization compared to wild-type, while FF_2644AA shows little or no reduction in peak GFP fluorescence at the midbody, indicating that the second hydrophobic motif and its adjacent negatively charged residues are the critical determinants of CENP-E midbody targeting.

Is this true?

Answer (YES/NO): NO